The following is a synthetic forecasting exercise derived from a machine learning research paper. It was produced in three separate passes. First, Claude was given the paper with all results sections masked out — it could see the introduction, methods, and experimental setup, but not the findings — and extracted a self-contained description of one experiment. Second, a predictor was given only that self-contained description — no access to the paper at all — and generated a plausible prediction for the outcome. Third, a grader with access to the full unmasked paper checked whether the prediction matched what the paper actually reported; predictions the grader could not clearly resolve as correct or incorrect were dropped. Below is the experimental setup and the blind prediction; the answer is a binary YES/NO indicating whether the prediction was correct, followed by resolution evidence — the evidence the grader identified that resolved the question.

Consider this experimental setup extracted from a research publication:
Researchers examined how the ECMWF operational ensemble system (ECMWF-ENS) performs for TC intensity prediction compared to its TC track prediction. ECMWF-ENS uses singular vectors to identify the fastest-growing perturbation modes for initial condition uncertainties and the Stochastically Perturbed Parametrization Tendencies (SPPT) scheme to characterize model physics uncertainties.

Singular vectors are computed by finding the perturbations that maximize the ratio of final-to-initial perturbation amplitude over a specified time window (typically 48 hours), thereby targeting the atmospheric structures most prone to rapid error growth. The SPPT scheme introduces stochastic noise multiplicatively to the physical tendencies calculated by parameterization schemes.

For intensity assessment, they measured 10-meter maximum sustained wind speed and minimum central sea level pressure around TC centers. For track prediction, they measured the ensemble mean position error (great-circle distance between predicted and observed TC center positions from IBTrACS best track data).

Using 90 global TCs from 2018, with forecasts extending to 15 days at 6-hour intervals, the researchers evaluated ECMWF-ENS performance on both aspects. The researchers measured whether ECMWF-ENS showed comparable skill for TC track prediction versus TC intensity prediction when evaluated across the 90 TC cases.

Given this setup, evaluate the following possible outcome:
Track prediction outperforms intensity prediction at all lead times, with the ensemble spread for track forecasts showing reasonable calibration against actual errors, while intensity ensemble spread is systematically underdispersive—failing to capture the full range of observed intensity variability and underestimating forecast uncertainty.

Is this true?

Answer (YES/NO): NO